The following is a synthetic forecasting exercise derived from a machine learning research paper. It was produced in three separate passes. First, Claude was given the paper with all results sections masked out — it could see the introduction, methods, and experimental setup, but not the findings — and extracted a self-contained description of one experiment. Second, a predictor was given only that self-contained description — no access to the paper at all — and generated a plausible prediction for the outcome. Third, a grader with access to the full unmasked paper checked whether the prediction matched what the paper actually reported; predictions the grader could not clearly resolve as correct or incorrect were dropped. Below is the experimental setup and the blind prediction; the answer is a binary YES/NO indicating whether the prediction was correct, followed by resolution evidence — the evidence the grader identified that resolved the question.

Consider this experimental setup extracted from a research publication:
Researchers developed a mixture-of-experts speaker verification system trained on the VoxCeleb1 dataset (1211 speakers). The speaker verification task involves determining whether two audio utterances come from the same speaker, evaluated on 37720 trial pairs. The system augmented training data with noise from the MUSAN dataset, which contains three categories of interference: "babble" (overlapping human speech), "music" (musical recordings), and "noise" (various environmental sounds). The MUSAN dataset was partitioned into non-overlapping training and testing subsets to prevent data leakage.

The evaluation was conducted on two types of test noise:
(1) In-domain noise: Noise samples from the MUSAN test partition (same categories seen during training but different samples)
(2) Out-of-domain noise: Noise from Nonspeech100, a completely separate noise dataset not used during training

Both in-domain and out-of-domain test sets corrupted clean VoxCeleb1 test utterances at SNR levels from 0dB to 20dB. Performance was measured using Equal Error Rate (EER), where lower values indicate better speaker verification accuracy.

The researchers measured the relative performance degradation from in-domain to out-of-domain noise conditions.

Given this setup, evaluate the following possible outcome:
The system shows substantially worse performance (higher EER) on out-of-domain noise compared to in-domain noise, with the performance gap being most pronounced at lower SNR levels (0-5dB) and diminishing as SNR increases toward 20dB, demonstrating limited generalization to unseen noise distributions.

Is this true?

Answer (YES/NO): NO